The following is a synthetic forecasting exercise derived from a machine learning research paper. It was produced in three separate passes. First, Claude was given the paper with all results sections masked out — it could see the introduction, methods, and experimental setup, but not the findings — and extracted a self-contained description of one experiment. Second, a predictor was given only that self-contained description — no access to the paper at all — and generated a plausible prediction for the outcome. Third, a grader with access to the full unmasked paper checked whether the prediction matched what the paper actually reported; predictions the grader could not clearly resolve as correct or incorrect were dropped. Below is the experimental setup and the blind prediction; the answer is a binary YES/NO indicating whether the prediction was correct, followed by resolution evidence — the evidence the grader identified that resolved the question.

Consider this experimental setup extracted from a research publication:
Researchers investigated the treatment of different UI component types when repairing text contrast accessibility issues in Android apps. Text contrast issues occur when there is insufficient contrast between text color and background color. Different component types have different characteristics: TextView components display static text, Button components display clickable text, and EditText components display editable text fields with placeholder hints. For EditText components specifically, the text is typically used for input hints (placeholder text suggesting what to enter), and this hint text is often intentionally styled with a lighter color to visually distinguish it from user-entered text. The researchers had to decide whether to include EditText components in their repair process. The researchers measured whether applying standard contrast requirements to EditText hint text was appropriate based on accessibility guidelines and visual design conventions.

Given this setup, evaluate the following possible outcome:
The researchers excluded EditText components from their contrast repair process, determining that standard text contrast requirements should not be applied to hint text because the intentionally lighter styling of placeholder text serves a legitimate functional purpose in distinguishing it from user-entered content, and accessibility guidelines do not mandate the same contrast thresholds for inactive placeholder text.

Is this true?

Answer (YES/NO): YES